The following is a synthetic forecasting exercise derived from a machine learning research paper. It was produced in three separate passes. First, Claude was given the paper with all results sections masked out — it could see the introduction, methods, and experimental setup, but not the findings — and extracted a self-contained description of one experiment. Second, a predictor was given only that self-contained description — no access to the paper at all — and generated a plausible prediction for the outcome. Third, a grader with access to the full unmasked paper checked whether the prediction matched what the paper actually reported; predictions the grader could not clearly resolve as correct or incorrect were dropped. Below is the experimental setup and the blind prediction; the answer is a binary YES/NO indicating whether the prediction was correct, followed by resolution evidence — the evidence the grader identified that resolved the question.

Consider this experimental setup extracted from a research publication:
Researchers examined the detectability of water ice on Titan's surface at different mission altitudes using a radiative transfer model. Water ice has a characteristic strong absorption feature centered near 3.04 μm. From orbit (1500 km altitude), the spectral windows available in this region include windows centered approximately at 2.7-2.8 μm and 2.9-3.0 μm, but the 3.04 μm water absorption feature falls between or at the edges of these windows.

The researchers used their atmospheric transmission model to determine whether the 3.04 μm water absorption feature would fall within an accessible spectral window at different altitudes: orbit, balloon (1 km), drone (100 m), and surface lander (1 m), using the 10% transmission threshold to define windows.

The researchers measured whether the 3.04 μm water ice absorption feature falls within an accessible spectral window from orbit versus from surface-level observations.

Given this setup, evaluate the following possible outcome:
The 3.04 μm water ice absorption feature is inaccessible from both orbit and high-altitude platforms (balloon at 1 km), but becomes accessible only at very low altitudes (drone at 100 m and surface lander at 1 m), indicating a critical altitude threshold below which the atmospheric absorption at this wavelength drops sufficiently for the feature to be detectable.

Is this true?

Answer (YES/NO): NO